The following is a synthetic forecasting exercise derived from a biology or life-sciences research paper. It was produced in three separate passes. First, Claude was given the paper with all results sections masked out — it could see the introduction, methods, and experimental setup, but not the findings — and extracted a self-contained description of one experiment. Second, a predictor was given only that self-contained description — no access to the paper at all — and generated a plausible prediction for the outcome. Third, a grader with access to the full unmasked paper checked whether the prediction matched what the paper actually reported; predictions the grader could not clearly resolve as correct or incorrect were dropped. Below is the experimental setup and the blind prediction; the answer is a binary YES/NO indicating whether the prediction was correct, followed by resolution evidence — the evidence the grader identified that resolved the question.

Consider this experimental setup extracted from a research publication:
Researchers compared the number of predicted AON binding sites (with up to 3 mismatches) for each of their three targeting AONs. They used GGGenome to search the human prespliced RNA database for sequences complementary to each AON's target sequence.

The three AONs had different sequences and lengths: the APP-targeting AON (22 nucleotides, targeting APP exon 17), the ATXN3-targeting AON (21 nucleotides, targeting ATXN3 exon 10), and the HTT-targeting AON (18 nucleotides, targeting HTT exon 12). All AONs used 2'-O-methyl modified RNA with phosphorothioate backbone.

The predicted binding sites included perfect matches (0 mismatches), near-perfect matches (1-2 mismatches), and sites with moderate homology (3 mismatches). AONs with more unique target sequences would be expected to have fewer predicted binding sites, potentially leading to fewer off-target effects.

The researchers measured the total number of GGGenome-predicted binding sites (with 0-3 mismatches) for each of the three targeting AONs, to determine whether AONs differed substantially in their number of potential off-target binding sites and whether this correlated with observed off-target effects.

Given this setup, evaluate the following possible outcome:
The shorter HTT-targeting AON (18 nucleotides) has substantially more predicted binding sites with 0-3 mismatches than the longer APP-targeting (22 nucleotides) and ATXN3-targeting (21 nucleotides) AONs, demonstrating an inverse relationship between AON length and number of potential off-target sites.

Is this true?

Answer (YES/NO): NO